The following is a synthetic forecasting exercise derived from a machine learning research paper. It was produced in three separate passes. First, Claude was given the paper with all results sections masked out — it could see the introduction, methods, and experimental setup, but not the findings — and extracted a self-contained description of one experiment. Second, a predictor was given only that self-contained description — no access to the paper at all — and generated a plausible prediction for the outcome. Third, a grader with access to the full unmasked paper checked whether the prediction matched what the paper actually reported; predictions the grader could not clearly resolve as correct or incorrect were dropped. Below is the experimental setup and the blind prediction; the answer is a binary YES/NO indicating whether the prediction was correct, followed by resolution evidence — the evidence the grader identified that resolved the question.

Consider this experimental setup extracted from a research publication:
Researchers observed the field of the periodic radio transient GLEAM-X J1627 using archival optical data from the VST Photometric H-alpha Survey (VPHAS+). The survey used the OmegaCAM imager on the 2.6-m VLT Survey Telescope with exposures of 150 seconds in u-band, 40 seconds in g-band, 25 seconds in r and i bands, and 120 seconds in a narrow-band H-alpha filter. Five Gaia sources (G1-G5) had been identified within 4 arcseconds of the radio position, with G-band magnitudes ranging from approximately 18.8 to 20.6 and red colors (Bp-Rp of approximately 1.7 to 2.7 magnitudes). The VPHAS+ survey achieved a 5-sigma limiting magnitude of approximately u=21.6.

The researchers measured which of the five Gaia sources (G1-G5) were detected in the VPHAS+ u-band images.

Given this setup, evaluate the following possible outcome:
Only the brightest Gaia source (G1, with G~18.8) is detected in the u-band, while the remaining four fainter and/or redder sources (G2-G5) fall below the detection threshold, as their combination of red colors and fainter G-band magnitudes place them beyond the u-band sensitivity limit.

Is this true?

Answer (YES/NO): NO